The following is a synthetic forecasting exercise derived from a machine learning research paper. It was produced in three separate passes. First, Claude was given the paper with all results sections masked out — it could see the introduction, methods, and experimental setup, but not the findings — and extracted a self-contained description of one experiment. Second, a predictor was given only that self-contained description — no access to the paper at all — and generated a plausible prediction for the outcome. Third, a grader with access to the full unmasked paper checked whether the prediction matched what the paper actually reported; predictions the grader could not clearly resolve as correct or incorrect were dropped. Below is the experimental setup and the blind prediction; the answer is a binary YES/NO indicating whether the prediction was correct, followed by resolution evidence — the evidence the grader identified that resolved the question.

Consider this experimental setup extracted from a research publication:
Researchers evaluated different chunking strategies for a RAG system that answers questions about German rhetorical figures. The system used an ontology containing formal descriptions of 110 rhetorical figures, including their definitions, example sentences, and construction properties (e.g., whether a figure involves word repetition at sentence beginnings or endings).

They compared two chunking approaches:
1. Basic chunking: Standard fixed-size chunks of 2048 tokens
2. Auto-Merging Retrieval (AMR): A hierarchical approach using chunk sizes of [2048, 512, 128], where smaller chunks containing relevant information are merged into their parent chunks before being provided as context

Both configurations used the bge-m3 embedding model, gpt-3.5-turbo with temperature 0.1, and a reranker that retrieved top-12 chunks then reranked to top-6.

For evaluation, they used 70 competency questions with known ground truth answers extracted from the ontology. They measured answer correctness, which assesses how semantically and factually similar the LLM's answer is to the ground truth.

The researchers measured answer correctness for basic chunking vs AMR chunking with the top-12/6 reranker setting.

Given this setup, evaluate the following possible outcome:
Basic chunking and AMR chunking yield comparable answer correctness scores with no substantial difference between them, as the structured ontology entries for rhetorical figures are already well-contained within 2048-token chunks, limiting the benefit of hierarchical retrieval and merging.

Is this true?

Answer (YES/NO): NO